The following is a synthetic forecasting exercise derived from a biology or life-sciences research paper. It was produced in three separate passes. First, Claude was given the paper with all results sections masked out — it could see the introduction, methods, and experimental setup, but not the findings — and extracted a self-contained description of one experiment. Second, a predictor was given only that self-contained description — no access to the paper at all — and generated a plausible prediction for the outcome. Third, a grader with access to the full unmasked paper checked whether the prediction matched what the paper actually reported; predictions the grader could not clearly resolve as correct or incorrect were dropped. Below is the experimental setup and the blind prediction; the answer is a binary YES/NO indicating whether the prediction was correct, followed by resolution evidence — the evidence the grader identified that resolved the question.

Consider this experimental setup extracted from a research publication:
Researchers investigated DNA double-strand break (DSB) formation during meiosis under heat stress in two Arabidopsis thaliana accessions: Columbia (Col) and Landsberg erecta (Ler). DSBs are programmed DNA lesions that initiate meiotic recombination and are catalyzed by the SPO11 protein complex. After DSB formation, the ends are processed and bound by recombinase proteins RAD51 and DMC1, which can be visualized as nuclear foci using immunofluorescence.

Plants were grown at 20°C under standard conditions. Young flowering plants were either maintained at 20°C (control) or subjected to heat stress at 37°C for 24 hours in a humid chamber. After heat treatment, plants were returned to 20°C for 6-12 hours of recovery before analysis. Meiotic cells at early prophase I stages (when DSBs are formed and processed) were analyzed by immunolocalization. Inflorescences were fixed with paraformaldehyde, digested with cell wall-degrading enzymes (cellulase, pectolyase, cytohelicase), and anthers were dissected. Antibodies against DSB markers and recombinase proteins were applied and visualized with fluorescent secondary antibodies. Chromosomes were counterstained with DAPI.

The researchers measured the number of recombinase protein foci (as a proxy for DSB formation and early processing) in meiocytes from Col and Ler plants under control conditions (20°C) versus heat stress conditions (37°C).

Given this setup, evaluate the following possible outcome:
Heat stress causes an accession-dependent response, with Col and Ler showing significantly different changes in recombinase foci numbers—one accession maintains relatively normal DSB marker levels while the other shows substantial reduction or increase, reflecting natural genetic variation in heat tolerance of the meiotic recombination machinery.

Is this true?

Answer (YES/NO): YES